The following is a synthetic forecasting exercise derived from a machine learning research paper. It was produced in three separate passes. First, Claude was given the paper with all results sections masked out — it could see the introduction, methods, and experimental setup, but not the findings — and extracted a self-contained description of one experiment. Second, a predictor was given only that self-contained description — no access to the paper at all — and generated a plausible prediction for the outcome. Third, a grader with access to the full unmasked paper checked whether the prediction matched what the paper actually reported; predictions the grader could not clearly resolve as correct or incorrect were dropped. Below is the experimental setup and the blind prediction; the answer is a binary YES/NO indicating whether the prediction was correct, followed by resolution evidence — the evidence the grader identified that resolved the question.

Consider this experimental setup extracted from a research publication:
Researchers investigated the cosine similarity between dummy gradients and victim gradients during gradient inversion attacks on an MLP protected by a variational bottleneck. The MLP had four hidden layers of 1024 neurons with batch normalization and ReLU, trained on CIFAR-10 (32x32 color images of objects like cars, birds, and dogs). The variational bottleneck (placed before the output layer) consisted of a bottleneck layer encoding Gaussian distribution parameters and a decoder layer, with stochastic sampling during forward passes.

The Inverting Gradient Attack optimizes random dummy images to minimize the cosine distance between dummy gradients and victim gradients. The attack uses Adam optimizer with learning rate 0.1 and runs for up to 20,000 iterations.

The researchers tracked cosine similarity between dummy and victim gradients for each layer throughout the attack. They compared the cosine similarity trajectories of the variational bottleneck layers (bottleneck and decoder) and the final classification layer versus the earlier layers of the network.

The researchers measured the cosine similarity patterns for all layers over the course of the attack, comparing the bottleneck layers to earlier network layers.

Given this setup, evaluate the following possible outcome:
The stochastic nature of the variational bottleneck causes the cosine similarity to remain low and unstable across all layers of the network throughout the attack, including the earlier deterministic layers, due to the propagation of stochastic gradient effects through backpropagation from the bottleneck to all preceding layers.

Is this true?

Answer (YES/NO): NO